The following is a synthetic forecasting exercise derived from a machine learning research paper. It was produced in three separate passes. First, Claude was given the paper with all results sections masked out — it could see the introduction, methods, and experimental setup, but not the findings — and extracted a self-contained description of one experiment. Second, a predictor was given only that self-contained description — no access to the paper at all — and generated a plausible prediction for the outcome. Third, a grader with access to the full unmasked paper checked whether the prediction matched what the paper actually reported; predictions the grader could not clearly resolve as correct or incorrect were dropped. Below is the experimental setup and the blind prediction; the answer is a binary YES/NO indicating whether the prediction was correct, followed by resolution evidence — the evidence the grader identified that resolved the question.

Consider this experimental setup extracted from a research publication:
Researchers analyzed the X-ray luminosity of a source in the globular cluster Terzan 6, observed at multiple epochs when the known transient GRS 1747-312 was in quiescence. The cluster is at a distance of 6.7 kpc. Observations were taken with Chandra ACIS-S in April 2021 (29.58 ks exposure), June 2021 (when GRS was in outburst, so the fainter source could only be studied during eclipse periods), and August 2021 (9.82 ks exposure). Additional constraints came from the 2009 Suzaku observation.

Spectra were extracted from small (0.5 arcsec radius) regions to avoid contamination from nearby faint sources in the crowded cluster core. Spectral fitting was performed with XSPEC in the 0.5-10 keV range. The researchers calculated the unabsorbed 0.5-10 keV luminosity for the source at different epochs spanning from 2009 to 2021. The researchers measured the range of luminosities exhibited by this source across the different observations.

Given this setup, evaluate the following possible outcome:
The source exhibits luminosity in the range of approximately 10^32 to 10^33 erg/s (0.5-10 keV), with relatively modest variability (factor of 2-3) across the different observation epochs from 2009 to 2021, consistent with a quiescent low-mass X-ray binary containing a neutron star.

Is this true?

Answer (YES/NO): NO